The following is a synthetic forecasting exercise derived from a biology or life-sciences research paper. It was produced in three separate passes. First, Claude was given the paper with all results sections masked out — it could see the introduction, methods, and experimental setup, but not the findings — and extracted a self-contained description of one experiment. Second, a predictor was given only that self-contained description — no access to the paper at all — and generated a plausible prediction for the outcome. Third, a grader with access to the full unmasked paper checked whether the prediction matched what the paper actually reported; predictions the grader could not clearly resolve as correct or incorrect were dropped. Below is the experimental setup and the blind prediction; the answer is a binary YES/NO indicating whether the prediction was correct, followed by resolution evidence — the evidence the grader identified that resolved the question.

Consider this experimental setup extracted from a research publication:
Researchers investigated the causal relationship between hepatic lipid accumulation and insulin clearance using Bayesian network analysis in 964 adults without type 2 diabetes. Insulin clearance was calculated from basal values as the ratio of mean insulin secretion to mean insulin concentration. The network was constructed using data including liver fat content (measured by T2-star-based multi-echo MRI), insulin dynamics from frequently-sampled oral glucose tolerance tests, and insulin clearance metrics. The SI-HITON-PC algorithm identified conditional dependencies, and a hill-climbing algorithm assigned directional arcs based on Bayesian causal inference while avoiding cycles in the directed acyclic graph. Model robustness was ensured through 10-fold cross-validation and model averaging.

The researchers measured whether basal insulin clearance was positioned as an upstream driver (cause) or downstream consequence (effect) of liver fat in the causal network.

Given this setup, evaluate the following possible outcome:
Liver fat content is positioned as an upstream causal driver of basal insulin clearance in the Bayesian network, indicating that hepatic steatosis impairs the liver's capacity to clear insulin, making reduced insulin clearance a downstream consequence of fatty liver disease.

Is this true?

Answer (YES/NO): YES